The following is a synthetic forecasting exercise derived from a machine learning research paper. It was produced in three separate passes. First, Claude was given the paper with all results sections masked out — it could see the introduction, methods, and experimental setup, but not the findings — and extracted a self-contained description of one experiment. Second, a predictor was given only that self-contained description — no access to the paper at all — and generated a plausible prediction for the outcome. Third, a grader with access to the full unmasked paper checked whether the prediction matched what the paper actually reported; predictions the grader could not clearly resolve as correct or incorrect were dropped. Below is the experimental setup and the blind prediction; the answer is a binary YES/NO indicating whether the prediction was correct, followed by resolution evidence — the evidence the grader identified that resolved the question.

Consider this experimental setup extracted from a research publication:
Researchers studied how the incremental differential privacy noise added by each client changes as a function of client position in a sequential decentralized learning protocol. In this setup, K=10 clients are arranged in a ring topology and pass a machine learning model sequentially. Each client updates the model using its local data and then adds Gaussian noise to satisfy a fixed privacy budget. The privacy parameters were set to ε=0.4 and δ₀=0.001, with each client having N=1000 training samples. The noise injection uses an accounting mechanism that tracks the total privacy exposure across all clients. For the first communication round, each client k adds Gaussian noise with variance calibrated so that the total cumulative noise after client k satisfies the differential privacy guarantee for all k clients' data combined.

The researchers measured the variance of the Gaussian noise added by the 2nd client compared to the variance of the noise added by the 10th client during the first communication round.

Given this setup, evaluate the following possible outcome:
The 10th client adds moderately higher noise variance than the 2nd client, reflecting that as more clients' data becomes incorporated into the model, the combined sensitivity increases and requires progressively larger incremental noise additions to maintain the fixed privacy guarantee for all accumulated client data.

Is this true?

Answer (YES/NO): NO